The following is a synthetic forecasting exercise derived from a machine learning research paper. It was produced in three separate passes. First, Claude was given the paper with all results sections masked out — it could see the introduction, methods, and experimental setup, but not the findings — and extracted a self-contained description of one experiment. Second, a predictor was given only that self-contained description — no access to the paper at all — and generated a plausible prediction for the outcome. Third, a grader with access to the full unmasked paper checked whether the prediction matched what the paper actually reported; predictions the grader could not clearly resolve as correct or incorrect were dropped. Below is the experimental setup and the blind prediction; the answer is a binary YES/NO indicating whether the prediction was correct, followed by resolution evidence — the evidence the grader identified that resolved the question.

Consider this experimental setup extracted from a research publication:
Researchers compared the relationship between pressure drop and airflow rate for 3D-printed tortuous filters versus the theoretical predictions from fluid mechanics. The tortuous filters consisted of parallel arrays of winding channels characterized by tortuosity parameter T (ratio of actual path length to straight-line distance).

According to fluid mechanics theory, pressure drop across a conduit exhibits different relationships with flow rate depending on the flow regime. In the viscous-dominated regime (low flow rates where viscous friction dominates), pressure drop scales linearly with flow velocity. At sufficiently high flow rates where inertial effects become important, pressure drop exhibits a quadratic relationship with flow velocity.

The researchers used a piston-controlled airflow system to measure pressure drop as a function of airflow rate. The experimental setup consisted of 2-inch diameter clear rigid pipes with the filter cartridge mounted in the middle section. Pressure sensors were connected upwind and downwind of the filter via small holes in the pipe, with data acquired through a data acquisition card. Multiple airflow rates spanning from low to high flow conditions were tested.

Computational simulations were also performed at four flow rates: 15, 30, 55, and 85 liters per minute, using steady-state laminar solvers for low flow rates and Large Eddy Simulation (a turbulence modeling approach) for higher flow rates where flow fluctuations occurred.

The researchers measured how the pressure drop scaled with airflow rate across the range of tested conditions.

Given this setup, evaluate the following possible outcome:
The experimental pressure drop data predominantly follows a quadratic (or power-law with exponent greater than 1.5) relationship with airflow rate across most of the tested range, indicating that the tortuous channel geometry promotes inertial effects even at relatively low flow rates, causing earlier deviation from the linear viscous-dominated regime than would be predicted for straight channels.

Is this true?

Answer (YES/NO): NO